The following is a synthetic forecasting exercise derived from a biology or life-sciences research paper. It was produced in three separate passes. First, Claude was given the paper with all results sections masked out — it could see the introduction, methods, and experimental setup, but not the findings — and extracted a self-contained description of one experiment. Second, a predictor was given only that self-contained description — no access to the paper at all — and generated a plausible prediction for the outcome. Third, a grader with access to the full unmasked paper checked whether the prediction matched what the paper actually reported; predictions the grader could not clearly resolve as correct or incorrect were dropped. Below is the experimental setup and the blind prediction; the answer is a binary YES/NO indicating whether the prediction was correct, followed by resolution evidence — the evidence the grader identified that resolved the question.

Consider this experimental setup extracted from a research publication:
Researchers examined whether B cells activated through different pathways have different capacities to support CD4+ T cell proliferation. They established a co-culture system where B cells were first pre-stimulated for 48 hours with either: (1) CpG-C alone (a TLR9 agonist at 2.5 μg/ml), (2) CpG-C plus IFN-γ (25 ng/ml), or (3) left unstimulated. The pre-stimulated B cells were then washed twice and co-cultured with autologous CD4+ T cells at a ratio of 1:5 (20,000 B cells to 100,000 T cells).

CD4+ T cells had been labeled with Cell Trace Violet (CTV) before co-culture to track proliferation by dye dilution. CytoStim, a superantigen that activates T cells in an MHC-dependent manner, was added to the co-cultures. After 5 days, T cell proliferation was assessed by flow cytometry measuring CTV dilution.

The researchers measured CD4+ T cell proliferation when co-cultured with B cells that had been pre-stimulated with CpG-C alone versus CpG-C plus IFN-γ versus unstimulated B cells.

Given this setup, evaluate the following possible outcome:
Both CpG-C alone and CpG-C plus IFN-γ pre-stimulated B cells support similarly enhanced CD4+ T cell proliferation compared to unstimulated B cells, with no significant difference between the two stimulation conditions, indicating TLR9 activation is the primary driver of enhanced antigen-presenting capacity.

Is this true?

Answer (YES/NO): NO